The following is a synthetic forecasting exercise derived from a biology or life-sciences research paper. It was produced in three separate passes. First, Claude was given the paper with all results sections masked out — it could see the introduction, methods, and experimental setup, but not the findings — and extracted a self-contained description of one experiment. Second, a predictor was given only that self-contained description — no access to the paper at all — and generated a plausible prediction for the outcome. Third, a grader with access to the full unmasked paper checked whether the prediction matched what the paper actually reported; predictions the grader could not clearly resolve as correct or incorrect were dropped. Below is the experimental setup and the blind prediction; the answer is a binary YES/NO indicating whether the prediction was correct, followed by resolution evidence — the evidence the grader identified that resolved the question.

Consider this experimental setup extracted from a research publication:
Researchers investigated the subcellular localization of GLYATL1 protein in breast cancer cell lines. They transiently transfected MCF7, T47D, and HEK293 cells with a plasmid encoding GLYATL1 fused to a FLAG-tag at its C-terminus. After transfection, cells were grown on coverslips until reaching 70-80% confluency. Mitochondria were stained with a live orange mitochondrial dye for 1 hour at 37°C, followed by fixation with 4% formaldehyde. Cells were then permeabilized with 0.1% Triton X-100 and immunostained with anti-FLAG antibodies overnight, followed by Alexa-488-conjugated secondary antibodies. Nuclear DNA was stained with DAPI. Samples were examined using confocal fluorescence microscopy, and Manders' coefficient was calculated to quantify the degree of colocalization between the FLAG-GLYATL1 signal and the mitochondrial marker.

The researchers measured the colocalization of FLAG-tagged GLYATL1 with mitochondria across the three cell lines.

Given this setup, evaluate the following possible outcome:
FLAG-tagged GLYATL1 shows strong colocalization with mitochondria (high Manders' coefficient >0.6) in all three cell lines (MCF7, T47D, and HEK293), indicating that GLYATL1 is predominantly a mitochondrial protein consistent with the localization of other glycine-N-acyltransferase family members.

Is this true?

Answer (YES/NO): NO